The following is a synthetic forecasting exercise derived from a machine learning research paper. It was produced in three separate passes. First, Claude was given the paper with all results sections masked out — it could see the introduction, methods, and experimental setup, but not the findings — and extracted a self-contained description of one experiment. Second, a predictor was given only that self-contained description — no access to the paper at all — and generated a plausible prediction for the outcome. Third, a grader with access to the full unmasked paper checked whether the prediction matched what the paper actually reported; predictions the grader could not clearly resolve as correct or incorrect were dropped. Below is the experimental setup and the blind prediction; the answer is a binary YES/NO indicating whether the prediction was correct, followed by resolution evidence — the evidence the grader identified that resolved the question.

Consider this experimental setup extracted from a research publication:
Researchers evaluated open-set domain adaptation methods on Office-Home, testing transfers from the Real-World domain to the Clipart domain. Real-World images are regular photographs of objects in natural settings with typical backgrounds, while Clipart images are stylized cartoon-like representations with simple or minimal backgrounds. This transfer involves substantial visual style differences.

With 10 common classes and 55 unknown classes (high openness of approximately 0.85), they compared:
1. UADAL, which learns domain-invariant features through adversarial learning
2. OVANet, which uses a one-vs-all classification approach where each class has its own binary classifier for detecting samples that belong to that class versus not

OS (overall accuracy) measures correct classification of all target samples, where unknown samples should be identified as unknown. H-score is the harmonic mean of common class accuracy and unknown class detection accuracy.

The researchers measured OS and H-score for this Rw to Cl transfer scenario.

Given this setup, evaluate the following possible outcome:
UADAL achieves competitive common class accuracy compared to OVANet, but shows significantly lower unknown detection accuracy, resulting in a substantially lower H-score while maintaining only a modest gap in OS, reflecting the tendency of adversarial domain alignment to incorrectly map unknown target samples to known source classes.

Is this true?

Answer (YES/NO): NO